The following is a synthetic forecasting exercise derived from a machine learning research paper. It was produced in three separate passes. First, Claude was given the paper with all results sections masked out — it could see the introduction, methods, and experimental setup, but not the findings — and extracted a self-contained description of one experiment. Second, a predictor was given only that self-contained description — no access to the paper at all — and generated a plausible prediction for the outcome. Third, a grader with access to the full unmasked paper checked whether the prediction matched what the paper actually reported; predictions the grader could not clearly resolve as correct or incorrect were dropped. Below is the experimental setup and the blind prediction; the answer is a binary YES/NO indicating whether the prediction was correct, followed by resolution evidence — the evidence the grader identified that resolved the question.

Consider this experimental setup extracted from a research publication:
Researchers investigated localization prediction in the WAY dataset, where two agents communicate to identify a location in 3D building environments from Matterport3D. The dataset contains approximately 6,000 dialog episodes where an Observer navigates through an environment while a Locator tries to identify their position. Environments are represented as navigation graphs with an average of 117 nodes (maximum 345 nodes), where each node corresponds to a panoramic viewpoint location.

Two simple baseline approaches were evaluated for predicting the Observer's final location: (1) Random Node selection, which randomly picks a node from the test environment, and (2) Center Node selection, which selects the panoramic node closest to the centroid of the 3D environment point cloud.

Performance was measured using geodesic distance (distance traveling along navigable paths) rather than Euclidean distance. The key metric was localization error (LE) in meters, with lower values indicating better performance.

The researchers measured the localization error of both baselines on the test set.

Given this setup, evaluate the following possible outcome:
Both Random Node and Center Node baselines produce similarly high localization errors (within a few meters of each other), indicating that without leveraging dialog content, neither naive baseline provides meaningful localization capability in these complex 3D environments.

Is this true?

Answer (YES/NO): NO